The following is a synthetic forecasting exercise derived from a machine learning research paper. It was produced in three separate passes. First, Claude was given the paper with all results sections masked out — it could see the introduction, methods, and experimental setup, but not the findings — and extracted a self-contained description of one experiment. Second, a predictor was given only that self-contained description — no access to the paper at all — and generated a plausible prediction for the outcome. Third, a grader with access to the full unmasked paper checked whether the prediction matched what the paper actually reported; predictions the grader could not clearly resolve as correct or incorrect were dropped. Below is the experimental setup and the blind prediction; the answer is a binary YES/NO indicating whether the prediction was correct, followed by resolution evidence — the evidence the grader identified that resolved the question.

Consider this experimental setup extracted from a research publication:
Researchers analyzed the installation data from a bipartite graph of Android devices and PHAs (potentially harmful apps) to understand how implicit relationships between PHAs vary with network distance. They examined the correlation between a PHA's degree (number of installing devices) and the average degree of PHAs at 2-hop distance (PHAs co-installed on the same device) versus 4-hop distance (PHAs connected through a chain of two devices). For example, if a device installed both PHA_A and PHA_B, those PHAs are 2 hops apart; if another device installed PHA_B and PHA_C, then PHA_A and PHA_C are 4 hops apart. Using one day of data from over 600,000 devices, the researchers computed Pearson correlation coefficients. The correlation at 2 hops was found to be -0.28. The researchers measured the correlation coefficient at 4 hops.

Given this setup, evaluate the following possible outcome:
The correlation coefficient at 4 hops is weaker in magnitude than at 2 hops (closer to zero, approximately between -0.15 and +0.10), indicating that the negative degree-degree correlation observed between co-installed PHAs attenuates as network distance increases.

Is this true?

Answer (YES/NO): YES